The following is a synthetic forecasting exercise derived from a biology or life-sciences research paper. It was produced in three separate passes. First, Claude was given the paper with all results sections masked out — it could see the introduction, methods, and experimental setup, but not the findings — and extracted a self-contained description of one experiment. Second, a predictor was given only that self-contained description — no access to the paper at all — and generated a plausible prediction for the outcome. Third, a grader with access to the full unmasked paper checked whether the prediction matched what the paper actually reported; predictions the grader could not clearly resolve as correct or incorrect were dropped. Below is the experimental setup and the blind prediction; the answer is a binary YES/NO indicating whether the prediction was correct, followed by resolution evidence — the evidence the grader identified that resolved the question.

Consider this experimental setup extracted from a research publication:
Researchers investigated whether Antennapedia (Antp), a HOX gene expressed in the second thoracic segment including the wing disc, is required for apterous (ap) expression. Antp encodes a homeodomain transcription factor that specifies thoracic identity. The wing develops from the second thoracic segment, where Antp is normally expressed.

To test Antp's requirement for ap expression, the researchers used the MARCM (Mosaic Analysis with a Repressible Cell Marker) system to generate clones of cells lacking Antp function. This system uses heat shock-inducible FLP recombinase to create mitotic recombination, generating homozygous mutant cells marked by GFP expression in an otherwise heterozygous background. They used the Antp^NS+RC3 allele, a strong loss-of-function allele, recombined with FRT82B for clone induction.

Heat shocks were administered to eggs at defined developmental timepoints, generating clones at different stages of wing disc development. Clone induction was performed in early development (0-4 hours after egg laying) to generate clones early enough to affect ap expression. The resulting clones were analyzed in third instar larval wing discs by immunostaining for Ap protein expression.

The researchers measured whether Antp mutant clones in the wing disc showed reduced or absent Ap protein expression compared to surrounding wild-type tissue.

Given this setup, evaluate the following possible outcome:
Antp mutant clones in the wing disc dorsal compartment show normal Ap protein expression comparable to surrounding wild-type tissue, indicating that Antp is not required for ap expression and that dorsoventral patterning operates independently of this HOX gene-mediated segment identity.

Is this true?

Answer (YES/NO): NO